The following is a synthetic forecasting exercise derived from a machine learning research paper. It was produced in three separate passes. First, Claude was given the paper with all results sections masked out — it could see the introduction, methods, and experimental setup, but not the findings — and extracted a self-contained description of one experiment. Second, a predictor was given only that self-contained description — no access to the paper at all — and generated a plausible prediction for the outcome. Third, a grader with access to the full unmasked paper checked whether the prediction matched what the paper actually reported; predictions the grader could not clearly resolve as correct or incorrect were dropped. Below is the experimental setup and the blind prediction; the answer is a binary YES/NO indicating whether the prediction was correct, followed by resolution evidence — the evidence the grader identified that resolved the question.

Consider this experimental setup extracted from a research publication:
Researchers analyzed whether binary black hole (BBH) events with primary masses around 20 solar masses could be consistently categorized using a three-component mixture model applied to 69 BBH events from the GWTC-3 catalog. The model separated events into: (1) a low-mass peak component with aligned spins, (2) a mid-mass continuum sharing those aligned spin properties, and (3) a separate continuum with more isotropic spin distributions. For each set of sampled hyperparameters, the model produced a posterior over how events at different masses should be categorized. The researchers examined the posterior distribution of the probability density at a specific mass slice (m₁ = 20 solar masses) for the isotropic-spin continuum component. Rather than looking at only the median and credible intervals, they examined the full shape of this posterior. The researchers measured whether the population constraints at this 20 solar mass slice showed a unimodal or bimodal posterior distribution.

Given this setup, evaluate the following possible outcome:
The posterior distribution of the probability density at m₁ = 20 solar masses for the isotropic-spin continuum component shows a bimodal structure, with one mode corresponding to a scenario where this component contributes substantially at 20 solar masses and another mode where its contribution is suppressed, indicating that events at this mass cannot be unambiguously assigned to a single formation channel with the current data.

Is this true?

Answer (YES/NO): YES